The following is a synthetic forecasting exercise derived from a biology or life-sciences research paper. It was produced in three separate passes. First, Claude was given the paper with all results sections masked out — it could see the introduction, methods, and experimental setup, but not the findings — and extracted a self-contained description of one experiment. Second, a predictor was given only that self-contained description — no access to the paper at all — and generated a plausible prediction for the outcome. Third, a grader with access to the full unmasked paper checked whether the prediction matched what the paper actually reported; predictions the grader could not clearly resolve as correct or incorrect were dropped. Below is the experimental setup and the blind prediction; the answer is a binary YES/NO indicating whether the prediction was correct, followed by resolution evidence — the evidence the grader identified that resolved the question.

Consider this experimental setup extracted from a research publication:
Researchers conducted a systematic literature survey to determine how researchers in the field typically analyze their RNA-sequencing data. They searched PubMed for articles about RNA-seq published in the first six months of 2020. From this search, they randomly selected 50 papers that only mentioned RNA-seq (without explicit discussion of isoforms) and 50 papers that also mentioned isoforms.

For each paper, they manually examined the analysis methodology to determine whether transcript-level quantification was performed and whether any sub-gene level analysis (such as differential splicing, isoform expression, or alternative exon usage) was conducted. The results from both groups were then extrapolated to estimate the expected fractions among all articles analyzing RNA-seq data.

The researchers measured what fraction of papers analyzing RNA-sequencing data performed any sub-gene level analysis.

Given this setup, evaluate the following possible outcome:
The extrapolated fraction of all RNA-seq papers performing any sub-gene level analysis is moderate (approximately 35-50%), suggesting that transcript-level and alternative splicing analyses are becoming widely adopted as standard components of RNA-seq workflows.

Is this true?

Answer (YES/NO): NO